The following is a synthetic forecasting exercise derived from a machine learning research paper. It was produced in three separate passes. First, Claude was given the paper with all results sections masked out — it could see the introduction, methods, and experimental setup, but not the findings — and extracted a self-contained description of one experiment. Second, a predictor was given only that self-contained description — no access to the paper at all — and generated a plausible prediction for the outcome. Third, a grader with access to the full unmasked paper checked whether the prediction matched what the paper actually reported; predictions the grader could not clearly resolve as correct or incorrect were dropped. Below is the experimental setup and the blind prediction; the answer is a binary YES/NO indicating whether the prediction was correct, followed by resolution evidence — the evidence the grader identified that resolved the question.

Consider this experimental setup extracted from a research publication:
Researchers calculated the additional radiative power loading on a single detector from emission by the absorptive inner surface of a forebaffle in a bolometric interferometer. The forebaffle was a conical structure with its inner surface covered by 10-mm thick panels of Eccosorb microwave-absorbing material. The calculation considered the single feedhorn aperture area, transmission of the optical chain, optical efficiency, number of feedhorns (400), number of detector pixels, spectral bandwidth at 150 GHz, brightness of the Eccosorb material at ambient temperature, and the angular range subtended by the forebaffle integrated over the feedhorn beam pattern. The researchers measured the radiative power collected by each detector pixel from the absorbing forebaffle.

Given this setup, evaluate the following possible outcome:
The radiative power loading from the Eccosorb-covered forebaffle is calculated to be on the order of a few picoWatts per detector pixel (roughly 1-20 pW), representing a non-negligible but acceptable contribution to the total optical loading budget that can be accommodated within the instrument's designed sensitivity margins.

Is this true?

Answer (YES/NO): NO